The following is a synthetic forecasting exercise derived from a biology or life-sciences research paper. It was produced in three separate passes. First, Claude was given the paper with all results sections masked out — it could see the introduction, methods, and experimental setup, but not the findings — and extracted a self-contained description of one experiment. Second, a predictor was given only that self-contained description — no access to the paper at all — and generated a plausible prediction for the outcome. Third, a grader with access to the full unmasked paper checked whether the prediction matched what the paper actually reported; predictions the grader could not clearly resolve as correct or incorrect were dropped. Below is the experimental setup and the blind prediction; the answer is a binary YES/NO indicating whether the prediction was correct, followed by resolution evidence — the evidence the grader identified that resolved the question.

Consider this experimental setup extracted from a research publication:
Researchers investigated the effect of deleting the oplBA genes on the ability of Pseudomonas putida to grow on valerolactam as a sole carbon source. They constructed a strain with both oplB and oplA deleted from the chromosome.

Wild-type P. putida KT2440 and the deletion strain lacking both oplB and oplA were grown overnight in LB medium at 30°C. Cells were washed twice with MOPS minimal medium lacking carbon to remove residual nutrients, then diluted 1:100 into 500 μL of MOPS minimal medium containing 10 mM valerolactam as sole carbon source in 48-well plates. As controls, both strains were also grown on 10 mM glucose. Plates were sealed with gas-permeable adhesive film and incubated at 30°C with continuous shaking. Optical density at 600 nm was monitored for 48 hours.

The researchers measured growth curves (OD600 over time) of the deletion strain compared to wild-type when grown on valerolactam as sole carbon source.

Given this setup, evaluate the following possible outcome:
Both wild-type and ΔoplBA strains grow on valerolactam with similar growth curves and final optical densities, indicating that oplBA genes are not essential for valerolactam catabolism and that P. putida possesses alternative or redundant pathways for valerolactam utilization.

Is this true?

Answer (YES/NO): NO